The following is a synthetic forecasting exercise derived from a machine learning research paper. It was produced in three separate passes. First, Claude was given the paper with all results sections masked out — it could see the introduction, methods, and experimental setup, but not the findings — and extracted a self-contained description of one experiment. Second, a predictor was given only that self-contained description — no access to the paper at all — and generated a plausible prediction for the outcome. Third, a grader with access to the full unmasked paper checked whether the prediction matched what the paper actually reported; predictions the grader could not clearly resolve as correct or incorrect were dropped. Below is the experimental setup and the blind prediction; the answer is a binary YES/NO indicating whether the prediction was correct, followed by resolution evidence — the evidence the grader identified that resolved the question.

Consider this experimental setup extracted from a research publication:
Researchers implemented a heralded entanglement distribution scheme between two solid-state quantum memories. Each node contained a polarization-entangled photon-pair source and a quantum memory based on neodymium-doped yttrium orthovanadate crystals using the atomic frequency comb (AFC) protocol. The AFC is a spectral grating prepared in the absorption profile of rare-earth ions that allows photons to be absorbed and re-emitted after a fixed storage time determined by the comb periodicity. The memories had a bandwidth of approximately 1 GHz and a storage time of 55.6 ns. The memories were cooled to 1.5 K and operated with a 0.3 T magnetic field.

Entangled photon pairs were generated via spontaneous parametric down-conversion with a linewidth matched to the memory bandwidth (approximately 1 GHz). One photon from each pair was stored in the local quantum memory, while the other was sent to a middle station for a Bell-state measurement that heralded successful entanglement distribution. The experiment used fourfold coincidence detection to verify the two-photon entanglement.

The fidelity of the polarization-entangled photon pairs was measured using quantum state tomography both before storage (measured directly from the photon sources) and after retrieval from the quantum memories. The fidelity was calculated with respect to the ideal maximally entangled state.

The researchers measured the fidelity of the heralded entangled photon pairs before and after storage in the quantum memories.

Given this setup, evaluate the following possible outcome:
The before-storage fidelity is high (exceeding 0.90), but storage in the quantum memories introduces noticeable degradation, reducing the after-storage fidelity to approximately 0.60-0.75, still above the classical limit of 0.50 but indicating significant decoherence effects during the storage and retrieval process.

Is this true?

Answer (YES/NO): NO